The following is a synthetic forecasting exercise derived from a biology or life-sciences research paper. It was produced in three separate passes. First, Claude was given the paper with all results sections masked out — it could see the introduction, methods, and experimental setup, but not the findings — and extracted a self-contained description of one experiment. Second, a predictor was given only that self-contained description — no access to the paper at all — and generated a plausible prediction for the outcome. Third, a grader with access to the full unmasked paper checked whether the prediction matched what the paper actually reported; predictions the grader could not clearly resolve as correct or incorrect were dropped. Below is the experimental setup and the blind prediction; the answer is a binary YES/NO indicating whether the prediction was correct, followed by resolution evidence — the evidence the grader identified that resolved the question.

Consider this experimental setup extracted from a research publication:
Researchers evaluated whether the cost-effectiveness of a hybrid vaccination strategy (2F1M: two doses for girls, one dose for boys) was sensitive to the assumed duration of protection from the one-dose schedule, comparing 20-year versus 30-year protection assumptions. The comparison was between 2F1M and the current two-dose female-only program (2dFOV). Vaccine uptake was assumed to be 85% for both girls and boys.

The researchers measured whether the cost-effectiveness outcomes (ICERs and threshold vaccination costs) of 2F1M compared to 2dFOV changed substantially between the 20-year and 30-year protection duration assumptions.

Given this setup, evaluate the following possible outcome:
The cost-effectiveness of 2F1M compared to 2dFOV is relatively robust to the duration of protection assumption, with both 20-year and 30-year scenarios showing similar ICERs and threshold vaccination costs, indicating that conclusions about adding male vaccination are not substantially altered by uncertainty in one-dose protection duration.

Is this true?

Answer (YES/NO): YES